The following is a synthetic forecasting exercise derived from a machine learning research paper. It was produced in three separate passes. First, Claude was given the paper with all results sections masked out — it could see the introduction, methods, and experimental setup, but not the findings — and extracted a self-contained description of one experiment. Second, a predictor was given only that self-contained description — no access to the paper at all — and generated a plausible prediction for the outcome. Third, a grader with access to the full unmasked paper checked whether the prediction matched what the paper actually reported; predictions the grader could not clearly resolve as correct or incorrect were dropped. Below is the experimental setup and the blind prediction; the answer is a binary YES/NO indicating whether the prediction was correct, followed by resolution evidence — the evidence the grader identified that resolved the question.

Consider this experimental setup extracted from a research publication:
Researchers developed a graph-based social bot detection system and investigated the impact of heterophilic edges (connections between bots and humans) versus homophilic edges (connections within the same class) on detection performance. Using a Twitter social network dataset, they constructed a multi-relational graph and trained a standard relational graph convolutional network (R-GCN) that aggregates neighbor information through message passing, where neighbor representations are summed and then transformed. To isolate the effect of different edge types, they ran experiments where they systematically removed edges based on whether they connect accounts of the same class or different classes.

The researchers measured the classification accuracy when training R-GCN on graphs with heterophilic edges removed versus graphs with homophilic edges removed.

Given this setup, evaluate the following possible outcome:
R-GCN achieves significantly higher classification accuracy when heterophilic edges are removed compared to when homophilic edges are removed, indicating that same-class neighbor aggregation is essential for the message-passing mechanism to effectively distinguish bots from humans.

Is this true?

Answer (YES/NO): YES